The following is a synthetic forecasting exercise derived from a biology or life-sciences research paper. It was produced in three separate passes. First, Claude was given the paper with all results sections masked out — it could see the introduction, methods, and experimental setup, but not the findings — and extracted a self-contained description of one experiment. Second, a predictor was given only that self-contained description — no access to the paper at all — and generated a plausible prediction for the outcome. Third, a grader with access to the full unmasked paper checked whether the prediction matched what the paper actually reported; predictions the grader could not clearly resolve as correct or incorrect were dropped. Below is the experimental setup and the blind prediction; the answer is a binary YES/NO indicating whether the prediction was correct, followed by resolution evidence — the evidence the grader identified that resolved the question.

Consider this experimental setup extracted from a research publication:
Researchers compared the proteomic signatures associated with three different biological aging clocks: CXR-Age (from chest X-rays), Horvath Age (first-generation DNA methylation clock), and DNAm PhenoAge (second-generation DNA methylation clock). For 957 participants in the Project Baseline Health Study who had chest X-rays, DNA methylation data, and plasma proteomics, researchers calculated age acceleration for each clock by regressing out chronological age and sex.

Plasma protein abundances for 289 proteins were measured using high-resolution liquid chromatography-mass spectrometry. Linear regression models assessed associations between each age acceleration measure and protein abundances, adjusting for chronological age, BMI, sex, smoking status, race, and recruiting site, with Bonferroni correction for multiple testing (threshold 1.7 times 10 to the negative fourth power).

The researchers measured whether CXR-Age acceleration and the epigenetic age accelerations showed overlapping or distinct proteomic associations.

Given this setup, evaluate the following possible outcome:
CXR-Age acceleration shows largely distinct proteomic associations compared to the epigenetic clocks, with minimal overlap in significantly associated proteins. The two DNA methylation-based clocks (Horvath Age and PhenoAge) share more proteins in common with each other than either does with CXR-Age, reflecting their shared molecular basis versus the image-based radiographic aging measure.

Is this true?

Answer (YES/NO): NO